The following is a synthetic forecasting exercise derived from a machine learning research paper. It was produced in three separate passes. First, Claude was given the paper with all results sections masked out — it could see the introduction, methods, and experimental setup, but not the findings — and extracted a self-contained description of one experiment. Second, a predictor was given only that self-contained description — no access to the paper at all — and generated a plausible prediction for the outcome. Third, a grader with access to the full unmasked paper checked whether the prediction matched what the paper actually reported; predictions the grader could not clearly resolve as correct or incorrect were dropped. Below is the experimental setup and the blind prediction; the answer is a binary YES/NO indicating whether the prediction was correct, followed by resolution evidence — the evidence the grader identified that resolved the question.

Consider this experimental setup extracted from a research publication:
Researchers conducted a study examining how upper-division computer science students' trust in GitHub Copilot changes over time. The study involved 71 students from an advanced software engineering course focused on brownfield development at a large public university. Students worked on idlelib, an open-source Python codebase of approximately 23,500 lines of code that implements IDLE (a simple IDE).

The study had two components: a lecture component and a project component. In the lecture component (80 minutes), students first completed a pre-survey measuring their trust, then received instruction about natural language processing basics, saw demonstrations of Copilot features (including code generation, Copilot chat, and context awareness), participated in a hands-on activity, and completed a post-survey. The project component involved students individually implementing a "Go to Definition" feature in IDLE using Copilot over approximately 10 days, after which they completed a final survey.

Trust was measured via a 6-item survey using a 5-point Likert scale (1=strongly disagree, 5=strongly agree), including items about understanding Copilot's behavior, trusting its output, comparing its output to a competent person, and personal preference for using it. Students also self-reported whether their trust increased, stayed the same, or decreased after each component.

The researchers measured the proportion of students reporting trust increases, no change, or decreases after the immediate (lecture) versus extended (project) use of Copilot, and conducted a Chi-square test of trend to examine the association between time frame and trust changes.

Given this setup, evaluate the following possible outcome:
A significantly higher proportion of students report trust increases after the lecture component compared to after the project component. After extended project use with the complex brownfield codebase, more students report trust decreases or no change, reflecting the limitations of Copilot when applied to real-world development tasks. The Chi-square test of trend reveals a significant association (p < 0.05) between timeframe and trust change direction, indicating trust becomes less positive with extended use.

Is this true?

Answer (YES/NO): YES